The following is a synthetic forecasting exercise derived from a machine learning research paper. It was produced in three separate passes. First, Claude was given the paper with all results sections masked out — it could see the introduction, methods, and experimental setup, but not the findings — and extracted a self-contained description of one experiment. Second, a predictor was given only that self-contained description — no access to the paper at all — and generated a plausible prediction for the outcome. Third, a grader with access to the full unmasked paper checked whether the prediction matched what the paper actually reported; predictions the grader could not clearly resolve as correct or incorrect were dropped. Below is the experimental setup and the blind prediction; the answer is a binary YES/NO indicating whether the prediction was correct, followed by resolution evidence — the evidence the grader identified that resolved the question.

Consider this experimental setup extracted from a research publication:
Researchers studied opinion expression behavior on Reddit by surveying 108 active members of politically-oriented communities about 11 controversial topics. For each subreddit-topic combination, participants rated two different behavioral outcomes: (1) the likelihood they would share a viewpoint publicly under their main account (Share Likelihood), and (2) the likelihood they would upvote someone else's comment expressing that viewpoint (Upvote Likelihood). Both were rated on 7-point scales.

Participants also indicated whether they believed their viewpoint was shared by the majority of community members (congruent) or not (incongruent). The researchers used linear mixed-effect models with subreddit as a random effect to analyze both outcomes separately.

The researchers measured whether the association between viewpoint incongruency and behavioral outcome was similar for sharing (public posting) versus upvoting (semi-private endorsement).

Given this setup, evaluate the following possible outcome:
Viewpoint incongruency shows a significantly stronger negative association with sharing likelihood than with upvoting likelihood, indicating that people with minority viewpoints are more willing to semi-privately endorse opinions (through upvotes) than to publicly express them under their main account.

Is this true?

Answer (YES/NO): YES